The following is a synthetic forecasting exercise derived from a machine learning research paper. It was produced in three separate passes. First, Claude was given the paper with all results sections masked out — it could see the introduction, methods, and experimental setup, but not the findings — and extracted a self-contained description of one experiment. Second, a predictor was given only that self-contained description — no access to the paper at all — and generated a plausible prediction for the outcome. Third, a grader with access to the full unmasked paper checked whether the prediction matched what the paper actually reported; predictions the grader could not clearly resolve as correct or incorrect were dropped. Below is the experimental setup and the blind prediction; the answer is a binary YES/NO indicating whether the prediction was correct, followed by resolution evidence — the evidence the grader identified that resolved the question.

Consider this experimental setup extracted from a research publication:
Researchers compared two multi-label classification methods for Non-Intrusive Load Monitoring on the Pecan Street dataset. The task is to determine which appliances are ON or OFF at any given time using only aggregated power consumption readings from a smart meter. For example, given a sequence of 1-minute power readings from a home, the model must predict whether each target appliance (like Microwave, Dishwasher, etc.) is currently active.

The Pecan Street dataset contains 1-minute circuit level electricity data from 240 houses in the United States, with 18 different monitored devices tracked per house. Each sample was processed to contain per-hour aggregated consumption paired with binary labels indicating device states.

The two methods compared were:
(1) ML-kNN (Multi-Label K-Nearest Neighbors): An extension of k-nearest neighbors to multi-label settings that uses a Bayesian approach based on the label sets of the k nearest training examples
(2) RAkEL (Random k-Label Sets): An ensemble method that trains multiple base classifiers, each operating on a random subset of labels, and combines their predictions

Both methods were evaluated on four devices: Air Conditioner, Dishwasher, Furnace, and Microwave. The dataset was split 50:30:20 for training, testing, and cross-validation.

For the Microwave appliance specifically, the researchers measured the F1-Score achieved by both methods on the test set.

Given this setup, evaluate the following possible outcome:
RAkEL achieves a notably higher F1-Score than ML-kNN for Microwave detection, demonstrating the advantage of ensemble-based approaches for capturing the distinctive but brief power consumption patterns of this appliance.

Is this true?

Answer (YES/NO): YES